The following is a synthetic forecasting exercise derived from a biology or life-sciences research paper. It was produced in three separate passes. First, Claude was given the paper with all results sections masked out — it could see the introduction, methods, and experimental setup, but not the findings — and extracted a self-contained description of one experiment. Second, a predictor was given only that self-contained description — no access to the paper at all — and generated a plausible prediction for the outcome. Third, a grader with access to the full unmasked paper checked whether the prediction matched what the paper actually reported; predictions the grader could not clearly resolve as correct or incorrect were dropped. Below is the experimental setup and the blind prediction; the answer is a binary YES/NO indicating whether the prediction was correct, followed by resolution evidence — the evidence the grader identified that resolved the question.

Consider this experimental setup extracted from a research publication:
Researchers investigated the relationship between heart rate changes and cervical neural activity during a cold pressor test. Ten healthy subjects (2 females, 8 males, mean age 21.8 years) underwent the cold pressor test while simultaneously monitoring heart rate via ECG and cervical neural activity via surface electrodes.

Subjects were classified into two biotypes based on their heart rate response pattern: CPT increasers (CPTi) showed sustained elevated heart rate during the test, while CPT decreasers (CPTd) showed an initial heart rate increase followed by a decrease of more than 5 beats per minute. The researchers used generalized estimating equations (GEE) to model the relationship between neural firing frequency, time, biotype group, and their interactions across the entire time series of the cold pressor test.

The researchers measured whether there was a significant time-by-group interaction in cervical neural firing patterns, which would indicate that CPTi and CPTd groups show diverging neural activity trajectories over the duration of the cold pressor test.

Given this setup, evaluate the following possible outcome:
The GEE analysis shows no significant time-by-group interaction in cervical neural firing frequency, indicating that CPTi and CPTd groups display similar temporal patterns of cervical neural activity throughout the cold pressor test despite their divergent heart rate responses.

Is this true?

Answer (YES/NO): NO